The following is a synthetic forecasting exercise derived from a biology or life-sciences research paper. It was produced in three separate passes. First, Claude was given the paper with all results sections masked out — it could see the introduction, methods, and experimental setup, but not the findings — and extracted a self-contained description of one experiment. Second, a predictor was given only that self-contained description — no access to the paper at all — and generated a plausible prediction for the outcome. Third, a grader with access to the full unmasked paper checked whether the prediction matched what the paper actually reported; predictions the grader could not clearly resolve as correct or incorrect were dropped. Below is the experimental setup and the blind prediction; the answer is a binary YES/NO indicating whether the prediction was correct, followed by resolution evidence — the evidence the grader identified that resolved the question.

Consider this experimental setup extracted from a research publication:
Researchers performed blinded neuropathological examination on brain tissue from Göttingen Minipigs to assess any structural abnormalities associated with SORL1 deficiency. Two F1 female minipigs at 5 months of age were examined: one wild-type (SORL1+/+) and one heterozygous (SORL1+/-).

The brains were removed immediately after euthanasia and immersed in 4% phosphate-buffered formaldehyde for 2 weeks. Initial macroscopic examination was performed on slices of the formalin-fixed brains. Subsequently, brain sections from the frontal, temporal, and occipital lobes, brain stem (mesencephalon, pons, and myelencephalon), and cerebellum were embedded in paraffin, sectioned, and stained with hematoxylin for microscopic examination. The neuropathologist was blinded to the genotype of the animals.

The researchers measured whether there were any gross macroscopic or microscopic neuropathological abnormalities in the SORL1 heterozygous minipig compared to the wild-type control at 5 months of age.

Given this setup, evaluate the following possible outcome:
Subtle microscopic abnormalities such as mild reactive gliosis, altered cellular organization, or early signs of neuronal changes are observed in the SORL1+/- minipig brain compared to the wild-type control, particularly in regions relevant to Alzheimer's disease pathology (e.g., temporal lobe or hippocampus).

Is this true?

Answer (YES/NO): NO